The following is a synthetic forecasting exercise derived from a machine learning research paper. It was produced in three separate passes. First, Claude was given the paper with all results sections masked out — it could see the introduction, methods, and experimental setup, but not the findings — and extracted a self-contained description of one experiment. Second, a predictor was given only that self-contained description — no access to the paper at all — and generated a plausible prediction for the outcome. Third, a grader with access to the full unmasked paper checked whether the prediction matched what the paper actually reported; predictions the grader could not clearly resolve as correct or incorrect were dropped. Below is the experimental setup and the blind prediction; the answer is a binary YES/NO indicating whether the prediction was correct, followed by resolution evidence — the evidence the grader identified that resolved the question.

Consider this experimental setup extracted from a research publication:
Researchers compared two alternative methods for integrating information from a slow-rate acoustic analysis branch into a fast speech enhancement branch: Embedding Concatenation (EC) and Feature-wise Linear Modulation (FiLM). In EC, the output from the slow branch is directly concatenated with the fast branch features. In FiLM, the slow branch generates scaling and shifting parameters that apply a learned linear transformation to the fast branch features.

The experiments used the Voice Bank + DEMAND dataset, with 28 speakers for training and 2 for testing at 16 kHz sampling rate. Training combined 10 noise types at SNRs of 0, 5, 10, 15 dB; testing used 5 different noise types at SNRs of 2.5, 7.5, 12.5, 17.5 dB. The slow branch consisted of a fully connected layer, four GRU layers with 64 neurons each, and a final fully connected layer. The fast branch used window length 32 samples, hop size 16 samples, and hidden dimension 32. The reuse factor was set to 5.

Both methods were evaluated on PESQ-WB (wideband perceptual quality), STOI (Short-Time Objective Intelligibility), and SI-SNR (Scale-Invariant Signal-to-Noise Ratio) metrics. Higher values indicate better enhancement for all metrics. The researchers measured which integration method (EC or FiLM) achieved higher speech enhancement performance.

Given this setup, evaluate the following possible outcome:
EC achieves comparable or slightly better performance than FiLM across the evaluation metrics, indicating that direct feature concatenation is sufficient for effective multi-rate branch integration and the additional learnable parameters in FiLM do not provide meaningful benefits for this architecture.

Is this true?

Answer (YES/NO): NO